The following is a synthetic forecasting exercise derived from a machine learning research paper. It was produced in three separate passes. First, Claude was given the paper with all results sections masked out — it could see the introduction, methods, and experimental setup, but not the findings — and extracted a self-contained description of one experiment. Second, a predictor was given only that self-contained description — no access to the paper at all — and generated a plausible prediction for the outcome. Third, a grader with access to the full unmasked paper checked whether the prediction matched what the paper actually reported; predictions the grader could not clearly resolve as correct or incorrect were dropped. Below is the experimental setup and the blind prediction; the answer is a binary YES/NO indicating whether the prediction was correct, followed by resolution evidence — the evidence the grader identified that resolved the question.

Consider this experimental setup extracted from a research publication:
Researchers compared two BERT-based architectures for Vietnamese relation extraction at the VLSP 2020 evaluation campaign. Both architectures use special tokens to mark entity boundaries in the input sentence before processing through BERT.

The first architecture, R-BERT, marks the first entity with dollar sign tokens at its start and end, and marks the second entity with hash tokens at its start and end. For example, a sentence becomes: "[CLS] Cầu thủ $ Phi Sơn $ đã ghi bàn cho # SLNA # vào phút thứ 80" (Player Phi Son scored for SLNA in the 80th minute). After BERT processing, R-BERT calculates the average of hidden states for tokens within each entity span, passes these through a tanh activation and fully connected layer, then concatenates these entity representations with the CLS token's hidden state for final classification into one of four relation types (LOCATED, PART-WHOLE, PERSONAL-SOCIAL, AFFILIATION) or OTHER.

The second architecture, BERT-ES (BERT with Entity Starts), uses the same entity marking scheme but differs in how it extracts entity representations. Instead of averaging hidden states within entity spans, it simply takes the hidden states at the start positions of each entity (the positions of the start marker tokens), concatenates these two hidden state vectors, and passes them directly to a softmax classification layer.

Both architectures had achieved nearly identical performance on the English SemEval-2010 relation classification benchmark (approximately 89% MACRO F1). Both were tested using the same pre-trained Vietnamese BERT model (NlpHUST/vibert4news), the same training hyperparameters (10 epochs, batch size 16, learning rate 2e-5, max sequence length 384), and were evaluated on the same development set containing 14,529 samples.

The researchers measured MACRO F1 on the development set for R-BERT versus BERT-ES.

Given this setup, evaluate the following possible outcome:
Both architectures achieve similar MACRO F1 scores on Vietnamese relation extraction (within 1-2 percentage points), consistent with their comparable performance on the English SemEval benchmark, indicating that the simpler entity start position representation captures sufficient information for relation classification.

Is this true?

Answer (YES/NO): YES